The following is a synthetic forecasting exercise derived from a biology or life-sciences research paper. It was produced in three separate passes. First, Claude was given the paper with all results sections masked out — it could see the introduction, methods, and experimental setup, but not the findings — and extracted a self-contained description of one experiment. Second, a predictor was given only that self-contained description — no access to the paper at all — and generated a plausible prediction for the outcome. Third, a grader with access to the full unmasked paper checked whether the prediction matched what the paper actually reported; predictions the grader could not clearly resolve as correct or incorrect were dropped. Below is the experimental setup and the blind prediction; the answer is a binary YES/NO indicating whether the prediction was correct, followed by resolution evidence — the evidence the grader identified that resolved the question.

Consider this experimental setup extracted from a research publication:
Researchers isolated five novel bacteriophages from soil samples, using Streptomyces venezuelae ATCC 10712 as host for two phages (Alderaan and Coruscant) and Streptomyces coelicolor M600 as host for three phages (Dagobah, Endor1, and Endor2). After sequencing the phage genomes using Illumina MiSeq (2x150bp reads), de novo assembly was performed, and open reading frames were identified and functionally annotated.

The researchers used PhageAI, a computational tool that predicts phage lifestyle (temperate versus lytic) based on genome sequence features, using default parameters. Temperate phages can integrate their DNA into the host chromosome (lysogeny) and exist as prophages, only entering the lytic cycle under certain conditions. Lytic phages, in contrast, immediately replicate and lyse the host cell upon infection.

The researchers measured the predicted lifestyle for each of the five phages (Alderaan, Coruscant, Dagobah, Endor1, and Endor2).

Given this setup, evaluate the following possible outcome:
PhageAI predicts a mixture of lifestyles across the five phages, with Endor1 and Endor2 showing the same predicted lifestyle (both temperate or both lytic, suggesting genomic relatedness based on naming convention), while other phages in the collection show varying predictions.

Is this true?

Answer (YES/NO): YES